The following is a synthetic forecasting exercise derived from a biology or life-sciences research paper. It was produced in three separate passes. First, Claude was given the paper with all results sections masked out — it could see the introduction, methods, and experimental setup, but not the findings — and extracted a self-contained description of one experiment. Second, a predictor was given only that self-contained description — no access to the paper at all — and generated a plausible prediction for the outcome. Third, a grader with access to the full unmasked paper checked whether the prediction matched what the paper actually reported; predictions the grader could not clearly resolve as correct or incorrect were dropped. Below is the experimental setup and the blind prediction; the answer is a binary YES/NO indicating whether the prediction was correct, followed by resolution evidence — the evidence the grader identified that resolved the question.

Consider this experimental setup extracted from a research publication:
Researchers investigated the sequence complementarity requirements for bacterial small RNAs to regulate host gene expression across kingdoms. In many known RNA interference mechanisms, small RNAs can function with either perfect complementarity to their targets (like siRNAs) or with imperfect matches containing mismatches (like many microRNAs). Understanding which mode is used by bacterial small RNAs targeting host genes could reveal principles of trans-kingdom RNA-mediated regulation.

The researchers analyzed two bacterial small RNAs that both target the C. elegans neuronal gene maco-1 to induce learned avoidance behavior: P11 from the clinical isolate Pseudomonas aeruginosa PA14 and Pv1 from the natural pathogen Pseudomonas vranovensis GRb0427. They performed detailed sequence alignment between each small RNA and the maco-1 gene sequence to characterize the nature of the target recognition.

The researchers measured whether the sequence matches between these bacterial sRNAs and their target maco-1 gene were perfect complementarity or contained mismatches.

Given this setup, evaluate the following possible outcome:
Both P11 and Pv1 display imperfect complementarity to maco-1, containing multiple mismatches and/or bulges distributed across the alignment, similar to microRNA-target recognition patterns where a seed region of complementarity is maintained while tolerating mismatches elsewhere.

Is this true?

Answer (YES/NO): NO